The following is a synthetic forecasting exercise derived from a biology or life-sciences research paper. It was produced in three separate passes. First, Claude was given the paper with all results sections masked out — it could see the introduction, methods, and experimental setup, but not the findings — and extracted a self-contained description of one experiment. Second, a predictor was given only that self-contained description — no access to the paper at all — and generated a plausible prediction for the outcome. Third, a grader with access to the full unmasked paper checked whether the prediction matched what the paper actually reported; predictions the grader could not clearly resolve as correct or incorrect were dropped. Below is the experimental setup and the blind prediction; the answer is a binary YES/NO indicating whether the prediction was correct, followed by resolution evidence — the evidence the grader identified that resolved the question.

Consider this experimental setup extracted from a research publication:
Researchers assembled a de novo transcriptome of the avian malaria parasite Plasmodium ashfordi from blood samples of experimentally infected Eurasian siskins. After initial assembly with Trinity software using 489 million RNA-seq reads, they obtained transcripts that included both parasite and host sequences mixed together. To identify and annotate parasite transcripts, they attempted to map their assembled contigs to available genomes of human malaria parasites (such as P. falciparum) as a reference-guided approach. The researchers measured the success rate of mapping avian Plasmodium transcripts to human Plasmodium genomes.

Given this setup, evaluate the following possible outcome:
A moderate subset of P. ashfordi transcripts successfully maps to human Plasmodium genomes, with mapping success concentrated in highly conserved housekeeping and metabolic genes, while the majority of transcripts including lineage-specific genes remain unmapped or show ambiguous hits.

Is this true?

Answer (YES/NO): NO